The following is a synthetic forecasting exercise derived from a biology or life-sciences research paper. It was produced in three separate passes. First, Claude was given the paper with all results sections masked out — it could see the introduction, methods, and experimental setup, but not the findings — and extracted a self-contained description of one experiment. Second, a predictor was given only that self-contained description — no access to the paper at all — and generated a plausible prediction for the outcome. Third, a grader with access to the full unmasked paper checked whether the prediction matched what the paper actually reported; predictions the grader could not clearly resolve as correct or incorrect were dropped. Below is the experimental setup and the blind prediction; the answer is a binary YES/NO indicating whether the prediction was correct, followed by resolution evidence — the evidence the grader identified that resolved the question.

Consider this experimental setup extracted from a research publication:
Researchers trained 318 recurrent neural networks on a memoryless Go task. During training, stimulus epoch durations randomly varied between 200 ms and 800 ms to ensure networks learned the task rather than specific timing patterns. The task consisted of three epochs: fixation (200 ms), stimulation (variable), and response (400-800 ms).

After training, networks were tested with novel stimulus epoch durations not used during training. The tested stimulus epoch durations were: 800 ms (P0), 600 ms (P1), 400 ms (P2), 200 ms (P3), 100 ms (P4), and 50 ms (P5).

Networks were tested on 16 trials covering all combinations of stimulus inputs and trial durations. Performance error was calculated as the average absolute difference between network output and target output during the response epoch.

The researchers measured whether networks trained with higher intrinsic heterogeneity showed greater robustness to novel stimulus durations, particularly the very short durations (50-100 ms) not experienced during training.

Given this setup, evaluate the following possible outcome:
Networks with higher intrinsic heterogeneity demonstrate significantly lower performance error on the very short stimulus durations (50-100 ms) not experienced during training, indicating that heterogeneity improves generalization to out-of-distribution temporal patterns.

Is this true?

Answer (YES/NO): NO